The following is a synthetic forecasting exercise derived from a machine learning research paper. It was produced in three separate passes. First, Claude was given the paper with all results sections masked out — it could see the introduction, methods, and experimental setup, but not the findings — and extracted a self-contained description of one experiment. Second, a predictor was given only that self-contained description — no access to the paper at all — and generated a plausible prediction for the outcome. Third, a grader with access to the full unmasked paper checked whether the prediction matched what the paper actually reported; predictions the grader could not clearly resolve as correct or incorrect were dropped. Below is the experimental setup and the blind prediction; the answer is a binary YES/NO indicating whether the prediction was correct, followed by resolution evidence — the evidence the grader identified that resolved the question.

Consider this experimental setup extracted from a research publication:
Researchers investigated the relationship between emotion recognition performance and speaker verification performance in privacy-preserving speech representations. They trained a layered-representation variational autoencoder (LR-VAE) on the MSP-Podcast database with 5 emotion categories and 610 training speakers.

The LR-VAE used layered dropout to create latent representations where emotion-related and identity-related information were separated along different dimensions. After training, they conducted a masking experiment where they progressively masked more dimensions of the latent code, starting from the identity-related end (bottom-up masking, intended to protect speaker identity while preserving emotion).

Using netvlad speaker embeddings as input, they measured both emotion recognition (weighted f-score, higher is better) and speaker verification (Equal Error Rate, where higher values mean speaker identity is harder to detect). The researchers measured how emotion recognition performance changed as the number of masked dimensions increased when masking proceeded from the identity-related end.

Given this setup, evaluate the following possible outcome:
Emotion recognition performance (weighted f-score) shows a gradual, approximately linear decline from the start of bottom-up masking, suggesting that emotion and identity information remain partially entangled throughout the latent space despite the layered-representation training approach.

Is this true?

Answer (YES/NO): NO